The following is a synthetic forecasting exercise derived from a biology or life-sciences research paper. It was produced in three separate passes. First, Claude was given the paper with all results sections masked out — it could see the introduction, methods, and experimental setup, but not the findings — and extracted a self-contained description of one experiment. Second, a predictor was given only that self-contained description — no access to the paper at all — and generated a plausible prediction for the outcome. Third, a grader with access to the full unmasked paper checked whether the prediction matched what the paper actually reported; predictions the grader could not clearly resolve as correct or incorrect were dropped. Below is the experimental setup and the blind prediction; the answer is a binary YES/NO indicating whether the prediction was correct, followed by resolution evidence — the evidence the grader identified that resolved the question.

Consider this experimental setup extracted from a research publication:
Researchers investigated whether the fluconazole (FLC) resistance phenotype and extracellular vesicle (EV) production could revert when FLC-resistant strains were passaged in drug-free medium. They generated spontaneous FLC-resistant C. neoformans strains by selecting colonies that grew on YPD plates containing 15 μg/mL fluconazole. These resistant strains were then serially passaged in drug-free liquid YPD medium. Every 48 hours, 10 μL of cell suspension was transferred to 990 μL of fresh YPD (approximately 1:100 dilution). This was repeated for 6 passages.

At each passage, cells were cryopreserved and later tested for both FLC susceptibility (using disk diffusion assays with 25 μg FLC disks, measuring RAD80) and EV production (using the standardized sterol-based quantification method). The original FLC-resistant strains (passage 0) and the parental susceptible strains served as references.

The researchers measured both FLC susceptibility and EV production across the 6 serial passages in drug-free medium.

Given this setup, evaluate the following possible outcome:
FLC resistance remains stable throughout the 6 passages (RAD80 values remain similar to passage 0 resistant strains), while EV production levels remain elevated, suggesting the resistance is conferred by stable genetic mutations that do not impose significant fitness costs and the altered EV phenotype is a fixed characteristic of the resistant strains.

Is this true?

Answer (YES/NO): NO